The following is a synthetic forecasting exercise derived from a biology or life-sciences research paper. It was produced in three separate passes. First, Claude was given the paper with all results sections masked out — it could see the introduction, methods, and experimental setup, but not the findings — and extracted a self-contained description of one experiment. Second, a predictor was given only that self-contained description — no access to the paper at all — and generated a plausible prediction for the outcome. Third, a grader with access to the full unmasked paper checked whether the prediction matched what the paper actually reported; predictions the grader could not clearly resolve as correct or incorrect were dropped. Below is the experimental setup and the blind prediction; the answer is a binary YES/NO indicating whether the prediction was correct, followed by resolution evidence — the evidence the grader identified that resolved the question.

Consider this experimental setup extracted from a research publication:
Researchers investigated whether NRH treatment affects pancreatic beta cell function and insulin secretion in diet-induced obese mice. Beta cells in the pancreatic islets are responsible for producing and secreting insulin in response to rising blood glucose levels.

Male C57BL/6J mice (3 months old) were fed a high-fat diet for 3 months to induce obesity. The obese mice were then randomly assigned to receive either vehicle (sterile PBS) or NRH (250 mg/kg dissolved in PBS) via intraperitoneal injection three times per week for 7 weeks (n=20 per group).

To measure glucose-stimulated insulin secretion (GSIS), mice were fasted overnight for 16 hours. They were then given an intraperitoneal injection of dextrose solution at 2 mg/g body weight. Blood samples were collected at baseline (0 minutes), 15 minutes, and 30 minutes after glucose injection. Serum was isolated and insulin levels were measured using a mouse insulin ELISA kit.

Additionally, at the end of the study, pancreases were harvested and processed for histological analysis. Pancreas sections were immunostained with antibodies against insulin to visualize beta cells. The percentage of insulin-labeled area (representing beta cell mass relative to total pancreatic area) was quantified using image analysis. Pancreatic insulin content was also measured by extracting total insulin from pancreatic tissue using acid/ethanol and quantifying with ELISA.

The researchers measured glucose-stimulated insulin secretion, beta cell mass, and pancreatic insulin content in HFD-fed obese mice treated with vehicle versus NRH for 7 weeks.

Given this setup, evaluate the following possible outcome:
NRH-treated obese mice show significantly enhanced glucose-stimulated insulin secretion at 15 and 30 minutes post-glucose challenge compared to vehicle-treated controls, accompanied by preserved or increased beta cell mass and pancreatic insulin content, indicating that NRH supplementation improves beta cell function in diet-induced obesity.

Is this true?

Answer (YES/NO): YES